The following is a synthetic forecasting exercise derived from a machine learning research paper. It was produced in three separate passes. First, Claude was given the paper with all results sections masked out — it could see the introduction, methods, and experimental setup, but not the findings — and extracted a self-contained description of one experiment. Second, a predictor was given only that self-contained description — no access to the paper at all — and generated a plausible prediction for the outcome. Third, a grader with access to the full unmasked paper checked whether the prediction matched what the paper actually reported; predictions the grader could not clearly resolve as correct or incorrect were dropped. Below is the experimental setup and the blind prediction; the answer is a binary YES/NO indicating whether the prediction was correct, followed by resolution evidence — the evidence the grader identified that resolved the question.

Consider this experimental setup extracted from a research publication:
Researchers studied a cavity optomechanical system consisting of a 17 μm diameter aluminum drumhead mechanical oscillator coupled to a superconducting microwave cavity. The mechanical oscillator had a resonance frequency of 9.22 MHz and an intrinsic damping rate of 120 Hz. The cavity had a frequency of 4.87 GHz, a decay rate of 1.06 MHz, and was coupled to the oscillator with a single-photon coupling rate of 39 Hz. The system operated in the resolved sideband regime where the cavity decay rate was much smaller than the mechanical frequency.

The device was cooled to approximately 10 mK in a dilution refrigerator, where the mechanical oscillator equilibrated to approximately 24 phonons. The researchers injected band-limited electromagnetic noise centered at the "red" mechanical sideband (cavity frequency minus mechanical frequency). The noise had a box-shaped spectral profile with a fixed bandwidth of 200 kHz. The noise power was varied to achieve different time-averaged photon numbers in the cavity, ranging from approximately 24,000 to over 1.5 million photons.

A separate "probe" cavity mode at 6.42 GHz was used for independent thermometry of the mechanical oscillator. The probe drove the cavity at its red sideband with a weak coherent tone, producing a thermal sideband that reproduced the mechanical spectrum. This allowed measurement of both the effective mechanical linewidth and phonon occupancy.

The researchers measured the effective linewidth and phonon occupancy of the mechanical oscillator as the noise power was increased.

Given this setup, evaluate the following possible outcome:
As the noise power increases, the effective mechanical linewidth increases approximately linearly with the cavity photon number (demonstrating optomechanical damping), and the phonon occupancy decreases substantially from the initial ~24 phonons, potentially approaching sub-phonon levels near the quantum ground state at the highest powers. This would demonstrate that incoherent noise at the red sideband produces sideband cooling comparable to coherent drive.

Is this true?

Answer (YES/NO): YES